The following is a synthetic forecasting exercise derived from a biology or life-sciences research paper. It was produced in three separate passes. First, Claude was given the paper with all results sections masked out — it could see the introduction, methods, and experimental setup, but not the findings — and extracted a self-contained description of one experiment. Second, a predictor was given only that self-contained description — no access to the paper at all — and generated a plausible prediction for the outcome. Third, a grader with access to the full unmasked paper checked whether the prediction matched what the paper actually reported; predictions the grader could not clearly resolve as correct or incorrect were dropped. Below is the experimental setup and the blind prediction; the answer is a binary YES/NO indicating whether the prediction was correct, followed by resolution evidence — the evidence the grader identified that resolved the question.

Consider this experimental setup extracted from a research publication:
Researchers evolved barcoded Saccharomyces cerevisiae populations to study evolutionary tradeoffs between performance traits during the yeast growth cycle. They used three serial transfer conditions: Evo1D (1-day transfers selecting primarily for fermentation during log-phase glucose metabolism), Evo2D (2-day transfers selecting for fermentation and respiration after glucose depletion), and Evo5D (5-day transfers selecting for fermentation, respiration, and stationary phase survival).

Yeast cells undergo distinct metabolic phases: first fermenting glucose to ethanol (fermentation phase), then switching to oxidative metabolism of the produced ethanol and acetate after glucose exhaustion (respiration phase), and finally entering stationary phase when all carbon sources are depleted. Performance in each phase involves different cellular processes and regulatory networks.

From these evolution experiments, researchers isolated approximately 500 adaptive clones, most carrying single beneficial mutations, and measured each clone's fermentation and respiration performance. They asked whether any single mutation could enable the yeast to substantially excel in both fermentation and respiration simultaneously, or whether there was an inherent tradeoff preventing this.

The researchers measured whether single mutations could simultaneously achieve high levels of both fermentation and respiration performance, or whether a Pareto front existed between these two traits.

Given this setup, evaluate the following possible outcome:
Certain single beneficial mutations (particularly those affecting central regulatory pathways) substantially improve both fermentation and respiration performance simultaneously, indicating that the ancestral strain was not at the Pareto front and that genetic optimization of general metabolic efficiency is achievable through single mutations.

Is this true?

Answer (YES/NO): NO